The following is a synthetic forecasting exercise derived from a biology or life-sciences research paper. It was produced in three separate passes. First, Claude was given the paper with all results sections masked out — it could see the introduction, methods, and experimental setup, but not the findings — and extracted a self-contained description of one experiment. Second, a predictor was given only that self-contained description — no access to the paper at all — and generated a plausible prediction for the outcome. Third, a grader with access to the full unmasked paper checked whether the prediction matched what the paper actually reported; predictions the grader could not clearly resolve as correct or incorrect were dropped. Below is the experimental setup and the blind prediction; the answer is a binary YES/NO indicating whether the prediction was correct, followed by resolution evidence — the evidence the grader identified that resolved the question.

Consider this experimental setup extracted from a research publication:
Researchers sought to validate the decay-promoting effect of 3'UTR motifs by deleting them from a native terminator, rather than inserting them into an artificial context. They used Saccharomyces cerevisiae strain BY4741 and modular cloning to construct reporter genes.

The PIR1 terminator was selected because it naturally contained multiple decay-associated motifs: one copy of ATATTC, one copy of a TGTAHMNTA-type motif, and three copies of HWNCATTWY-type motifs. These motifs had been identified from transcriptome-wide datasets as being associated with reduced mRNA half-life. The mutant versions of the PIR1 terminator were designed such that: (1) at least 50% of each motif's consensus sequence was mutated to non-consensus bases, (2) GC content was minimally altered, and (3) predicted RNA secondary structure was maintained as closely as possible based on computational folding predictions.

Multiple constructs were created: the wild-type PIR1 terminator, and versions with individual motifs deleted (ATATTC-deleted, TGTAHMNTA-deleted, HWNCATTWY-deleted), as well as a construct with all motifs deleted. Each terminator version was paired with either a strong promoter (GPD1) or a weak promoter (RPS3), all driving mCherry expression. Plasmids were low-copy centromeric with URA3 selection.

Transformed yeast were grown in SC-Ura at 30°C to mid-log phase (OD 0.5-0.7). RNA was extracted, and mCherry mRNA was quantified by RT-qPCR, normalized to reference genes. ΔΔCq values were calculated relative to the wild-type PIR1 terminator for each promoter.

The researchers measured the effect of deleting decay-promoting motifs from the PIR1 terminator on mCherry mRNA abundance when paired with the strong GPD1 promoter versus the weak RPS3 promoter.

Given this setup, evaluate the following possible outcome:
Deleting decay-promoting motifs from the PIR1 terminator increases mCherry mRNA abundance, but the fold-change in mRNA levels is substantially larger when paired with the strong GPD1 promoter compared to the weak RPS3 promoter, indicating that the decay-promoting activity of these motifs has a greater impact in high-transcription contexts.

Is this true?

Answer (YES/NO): NO